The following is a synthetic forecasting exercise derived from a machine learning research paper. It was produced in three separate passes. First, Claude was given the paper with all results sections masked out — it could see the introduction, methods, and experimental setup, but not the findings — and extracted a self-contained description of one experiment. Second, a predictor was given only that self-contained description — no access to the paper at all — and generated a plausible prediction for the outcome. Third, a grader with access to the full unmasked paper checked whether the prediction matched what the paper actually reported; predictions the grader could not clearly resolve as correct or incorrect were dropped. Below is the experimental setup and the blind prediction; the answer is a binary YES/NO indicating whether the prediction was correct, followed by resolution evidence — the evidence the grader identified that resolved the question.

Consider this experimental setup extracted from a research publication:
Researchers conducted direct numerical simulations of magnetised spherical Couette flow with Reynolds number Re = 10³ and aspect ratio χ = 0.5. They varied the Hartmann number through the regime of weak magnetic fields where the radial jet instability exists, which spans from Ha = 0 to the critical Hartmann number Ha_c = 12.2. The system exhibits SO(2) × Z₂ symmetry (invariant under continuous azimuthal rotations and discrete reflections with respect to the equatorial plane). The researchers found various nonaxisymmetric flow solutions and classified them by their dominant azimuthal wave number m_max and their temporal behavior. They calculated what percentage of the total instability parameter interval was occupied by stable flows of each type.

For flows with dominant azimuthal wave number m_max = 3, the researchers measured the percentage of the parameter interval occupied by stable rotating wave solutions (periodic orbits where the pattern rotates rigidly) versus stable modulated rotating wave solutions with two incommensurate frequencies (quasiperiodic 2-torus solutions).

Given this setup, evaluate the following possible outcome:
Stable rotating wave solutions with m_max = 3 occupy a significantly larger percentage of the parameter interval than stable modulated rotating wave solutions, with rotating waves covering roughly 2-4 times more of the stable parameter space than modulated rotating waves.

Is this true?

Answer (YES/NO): NO